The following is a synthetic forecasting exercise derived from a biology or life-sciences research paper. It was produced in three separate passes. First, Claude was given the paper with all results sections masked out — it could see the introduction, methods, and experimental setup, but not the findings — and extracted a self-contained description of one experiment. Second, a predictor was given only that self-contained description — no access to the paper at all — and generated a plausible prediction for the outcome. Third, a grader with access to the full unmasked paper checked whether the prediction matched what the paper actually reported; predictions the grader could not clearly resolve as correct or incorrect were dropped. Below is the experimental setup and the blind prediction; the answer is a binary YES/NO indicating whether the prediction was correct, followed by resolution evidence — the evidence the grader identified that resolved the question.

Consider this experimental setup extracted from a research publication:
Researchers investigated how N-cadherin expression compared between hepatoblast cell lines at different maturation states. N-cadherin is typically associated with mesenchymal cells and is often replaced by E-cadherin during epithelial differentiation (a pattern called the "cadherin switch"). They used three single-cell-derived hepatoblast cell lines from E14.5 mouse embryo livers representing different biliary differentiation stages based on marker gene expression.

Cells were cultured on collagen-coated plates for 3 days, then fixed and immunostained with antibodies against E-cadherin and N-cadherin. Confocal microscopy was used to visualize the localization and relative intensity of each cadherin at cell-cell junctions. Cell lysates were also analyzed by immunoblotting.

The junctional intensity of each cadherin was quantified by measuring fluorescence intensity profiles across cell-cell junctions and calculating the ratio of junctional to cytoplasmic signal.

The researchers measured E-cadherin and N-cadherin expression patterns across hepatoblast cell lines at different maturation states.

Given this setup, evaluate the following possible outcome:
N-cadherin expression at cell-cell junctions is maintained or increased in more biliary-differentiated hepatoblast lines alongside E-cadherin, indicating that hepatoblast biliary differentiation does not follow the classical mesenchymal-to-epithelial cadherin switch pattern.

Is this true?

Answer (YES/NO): NO